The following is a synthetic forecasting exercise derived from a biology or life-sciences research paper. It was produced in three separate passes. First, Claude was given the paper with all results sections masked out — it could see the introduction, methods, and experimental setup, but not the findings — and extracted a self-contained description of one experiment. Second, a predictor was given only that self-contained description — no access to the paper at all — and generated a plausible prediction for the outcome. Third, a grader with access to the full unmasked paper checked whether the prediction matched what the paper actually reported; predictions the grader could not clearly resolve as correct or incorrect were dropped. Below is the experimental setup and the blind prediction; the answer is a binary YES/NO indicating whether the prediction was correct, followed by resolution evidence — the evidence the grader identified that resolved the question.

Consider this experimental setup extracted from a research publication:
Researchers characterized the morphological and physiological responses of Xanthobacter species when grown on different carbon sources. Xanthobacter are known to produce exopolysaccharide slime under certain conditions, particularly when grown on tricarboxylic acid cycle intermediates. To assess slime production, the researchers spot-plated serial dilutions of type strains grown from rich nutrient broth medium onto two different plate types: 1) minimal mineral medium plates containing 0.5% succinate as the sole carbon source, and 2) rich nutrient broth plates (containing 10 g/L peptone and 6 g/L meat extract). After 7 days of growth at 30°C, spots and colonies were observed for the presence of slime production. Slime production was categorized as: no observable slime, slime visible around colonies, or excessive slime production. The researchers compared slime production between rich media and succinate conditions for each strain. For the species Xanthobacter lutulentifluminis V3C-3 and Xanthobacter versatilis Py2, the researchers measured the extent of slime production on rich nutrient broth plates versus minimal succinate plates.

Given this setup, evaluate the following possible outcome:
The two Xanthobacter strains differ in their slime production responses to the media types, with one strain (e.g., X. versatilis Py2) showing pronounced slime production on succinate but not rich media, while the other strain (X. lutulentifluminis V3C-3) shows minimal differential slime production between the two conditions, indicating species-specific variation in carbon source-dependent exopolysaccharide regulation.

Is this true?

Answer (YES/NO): NO